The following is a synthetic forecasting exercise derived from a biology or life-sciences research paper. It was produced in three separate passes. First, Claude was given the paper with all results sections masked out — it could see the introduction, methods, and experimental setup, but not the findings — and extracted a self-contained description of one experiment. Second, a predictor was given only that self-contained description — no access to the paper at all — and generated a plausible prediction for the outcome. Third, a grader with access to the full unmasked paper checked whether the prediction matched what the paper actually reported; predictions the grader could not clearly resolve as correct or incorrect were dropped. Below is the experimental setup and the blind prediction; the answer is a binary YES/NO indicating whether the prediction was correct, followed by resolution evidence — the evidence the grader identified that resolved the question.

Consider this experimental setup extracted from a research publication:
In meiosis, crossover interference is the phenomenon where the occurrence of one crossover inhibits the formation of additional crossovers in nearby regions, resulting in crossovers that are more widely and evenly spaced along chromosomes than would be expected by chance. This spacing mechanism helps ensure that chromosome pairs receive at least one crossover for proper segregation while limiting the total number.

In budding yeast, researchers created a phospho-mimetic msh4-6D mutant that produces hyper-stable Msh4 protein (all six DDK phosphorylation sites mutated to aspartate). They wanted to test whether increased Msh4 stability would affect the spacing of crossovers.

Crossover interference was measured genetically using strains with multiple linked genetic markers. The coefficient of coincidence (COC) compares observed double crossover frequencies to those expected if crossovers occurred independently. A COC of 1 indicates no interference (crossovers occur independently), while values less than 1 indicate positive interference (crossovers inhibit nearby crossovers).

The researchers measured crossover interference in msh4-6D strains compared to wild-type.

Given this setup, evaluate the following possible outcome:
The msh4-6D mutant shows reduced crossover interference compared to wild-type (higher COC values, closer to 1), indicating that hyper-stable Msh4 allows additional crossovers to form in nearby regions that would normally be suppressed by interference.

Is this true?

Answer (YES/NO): NO